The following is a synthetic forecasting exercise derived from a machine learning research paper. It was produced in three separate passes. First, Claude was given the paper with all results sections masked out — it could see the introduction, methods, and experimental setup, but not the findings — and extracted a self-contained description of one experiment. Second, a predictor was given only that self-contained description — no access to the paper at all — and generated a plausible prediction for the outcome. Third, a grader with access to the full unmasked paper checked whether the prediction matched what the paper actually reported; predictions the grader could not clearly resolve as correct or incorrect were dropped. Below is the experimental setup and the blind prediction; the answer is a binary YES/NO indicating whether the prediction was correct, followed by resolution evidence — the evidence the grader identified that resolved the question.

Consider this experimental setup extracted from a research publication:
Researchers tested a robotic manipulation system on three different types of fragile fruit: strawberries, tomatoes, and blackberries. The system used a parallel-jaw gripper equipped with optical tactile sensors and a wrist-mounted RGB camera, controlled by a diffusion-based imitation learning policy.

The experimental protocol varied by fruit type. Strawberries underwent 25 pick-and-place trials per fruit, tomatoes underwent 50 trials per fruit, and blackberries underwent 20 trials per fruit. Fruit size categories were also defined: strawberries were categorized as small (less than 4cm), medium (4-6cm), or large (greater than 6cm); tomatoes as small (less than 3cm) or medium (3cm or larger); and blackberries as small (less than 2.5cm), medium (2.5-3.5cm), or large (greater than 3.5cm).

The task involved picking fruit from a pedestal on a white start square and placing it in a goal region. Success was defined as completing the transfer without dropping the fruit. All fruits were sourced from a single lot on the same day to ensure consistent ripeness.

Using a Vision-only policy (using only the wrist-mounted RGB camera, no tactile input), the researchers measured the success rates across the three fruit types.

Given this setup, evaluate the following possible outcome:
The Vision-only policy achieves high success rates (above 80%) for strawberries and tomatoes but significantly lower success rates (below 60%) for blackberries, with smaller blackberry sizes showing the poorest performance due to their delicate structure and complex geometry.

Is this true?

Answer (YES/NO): NO